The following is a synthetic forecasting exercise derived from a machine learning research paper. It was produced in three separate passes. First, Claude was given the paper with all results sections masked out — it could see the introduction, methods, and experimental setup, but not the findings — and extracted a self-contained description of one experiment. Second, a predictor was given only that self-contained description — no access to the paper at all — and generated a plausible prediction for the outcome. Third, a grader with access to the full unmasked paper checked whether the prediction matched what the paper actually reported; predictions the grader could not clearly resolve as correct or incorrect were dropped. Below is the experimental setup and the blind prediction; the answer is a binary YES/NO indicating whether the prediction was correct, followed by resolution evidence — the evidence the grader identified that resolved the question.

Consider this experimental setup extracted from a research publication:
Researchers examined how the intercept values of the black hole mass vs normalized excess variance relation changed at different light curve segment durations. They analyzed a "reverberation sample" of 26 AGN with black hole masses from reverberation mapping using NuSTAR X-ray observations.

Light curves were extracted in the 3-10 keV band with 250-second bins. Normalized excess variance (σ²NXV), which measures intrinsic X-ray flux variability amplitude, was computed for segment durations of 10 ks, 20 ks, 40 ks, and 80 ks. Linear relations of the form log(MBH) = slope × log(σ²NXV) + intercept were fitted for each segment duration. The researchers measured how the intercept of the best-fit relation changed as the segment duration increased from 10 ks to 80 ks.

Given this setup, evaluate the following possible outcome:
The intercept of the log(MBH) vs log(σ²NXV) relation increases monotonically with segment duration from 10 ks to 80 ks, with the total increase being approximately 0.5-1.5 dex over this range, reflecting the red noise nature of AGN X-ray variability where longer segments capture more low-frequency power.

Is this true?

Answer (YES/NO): YES